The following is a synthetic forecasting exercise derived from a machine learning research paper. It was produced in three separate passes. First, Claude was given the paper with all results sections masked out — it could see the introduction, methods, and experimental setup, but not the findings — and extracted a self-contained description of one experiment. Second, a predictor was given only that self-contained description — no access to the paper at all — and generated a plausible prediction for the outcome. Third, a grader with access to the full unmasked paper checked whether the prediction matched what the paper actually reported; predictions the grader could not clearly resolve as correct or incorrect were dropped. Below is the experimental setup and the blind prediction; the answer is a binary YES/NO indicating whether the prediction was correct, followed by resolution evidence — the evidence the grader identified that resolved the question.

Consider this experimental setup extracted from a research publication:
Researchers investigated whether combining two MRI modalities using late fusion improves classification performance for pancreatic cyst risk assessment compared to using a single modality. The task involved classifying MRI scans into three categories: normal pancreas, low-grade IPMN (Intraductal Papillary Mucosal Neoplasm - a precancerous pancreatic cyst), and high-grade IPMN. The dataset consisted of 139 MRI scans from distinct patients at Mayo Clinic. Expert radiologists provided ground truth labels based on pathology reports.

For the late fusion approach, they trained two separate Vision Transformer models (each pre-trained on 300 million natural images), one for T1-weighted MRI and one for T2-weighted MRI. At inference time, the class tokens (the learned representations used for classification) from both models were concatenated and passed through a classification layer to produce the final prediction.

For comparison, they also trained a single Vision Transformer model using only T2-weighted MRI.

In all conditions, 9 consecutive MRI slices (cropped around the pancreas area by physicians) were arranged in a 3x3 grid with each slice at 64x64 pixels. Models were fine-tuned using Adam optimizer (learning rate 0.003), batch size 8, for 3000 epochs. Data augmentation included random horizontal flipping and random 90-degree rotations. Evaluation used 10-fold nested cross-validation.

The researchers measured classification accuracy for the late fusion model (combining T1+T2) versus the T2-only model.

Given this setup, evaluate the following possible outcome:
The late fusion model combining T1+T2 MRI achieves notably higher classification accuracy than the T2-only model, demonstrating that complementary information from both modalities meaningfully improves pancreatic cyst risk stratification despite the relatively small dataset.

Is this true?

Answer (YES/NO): NO